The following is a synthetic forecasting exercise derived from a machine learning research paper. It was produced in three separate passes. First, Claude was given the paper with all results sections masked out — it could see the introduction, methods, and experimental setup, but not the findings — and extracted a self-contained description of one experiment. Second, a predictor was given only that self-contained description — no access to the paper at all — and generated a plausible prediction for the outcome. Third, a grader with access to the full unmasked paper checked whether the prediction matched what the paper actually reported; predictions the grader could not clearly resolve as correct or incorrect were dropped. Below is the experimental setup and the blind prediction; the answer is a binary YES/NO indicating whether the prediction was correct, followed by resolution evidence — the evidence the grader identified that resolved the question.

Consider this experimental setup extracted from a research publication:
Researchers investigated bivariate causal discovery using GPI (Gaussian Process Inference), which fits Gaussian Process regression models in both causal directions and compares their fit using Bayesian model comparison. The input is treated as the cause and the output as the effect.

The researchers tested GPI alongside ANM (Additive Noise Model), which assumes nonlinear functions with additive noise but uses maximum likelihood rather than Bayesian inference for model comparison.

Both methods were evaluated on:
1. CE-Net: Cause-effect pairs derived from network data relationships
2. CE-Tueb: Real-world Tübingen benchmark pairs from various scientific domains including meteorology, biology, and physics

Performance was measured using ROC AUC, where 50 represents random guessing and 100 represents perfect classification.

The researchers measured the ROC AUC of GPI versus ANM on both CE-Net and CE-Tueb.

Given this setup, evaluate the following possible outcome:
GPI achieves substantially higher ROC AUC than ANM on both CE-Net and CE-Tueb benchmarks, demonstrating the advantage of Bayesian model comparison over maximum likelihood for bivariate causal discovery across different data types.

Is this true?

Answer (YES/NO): NO